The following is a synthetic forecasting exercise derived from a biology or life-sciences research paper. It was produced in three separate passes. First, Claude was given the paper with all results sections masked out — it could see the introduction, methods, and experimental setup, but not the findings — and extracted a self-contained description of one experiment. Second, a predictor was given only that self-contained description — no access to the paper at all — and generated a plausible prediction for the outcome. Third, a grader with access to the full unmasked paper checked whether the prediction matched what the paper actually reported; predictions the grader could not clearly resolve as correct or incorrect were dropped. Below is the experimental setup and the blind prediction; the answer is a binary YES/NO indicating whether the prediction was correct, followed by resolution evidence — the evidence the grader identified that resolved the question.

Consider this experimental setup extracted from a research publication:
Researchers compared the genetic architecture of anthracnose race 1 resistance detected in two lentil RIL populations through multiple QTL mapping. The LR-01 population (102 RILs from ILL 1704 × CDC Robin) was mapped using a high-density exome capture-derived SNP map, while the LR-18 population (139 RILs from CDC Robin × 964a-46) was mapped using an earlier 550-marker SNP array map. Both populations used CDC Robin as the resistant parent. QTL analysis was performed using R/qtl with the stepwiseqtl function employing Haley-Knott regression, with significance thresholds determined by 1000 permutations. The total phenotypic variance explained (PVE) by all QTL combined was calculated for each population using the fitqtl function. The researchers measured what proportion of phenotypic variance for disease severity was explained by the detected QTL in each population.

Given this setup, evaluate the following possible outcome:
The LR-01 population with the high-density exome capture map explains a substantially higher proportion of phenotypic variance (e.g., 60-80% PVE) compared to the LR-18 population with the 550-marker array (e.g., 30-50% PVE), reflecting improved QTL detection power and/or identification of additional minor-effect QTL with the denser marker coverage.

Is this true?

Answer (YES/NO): NO